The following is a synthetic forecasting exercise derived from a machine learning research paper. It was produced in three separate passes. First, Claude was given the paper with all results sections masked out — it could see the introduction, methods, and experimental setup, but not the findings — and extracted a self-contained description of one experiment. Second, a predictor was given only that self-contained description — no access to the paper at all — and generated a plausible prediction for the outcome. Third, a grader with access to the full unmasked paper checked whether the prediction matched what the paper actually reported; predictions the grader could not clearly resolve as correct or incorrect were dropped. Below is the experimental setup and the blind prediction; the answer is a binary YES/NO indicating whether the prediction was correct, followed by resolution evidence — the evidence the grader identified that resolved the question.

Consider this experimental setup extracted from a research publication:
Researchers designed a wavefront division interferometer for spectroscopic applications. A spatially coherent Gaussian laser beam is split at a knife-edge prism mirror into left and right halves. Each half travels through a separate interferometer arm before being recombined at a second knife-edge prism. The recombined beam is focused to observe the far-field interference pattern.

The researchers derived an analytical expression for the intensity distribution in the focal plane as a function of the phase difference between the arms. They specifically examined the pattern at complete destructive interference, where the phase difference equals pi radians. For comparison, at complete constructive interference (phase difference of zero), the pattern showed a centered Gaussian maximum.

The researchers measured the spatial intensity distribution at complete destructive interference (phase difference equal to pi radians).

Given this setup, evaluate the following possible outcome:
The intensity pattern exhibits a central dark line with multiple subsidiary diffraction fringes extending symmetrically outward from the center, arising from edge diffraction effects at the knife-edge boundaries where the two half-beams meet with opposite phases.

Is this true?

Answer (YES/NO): NO